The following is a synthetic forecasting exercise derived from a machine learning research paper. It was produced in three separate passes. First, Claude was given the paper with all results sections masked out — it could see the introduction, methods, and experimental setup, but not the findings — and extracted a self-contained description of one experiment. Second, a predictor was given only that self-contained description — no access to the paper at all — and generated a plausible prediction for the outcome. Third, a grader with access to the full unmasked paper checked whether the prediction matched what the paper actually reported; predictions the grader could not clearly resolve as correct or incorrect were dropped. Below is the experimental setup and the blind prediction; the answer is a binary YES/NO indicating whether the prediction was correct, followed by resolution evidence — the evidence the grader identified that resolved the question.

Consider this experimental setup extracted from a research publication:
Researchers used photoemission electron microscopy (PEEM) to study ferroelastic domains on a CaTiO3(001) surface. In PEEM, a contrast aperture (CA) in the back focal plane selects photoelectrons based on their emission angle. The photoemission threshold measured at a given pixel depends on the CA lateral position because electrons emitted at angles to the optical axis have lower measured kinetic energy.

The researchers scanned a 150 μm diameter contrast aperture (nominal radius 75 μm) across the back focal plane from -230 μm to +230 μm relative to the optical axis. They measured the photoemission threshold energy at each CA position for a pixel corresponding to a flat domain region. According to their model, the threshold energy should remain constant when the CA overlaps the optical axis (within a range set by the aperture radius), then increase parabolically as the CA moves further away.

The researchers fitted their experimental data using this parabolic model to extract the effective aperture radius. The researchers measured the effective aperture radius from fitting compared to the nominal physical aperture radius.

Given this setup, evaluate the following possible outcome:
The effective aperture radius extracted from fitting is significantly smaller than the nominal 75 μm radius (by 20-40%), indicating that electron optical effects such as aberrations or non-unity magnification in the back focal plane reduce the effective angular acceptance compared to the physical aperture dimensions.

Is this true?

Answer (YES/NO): YES